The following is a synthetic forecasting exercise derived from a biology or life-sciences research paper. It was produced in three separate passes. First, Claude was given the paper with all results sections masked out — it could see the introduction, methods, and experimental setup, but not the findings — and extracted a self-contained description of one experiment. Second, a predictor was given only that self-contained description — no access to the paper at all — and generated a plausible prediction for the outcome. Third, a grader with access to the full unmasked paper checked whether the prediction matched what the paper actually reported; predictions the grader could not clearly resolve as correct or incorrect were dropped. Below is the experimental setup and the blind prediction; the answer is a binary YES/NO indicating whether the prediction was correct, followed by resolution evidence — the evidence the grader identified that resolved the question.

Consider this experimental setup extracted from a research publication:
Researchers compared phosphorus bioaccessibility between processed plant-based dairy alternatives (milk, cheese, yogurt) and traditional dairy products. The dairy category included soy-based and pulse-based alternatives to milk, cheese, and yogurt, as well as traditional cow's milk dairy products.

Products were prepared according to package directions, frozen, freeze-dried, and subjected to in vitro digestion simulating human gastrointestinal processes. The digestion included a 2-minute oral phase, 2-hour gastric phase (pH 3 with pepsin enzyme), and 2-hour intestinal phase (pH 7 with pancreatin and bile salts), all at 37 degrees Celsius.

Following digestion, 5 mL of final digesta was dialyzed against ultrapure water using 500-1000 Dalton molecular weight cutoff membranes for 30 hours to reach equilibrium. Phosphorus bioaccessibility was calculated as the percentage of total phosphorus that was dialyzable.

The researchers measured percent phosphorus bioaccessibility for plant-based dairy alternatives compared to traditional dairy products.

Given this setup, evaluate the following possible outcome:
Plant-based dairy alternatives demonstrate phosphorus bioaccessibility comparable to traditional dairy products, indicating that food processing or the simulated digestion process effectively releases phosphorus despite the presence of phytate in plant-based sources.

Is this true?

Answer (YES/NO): NO